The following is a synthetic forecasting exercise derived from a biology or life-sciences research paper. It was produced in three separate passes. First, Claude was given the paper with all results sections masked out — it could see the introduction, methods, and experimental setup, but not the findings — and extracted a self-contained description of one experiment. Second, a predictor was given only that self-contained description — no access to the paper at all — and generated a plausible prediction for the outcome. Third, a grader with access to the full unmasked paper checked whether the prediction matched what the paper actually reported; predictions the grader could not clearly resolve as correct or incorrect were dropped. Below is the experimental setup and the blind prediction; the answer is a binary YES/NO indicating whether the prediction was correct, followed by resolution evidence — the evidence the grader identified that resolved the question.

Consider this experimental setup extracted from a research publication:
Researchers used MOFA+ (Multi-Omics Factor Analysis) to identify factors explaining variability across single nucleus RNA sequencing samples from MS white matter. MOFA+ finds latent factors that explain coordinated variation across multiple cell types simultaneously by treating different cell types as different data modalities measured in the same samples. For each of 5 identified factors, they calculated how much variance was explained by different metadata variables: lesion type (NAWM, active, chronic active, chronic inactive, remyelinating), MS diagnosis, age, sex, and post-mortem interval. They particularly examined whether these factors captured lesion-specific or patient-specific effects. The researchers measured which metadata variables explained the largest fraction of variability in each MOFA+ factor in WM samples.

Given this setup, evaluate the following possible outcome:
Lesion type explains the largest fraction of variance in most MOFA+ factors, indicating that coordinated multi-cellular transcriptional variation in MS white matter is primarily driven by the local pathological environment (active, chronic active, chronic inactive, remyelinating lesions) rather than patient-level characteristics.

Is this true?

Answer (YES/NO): NO